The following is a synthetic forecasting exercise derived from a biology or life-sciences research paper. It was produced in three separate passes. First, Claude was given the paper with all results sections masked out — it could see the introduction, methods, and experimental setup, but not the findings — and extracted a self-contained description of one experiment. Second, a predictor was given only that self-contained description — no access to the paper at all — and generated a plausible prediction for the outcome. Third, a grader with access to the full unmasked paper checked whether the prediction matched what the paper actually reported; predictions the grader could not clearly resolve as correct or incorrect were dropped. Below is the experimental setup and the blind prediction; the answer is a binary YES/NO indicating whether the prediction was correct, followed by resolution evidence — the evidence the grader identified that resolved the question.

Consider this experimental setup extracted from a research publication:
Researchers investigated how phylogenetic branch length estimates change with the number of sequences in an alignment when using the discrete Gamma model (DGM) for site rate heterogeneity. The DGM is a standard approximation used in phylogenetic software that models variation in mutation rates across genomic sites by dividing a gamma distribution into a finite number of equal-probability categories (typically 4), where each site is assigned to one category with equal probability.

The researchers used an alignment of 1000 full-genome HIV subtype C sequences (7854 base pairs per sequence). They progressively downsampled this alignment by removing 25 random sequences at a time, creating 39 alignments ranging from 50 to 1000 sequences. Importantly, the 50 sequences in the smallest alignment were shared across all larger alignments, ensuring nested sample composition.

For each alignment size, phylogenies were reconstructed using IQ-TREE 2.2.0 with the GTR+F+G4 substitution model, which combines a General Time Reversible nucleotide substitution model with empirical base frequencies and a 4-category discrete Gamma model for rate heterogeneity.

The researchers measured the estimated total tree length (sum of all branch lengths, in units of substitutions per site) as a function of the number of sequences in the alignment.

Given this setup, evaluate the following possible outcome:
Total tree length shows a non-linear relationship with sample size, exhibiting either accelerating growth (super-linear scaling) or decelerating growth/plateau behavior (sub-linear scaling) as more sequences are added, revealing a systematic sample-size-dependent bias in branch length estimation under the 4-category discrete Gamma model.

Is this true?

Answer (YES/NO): YES